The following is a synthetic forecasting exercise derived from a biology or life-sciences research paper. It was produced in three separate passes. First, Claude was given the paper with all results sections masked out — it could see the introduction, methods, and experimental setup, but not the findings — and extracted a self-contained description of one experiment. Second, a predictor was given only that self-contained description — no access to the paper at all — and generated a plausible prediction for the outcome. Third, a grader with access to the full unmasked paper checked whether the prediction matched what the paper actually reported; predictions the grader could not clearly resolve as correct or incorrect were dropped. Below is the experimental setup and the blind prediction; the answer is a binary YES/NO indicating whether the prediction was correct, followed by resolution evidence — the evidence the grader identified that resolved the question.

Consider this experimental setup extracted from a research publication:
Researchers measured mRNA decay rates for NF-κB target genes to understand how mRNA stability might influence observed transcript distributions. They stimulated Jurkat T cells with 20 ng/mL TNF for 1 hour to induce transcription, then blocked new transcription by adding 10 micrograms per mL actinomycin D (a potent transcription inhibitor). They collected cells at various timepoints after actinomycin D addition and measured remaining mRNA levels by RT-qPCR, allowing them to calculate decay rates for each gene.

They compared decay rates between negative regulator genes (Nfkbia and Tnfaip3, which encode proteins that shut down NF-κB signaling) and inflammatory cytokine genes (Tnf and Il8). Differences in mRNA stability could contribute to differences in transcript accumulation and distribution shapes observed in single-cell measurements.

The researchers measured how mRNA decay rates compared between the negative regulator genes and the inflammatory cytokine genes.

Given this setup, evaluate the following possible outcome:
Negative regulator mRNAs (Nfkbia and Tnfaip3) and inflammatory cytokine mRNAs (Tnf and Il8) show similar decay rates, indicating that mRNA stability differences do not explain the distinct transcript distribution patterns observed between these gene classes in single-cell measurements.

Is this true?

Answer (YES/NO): YES